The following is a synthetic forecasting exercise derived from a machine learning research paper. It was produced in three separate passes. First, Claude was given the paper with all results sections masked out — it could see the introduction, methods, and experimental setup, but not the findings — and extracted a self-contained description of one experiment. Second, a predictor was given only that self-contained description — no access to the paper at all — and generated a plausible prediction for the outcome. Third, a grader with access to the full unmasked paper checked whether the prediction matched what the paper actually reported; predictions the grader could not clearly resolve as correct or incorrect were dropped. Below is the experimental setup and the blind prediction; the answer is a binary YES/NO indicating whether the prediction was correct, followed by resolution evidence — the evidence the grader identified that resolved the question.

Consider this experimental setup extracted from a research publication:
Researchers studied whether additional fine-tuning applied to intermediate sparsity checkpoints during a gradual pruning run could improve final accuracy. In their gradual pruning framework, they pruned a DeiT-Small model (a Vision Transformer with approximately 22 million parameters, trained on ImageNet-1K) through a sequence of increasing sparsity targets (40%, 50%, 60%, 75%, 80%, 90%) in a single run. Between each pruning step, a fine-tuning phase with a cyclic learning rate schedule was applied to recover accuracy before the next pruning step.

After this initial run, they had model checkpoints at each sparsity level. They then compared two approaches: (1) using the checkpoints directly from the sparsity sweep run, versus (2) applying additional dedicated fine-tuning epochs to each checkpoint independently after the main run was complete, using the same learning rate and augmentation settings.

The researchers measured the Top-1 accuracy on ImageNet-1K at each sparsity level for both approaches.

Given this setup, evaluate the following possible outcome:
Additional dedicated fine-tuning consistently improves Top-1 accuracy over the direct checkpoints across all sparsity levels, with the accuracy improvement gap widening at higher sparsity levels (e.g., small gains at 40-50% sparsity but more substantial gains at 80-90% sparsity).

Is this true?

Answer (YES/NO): NO